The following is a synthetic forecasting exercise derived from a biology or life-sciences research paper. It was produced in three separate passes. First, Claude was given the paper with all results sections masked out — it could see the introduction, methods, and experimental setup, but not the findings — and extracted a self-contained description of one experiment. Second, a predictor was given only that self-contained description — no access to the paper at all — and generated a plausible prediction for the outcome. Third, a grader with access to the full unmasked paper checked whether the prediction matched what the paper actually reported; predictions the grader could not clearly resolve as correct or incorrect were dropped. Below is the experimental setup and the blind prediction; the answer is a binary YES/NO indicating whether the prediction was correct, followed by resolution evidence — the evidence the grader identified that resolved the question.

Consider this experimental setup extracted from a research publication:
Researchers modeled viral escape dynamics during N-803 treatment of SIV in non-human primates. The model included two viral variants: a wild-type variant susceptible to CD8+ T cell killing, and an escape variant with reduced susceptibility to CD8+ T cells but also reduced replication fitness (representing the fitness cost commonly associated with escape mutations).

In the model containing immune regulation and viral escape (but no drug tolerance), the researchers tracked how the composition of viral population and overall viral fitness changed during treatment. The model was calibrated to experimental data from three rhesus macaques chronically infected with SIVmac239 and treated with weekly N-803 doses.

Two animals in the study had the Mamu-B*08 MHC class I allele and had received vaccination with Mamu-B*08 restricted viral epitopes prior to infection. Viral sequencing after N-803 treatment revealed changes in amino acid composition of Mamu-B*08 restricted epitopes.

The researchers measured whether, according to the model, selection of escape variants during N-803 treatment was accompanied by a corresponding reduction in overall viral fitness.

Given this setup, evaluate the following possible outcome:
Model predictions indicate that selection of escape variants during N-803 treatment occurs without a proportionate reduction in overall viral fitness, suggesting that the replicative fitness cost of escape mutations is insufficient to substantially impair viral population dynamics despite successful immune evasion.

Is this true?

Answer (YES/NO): NO